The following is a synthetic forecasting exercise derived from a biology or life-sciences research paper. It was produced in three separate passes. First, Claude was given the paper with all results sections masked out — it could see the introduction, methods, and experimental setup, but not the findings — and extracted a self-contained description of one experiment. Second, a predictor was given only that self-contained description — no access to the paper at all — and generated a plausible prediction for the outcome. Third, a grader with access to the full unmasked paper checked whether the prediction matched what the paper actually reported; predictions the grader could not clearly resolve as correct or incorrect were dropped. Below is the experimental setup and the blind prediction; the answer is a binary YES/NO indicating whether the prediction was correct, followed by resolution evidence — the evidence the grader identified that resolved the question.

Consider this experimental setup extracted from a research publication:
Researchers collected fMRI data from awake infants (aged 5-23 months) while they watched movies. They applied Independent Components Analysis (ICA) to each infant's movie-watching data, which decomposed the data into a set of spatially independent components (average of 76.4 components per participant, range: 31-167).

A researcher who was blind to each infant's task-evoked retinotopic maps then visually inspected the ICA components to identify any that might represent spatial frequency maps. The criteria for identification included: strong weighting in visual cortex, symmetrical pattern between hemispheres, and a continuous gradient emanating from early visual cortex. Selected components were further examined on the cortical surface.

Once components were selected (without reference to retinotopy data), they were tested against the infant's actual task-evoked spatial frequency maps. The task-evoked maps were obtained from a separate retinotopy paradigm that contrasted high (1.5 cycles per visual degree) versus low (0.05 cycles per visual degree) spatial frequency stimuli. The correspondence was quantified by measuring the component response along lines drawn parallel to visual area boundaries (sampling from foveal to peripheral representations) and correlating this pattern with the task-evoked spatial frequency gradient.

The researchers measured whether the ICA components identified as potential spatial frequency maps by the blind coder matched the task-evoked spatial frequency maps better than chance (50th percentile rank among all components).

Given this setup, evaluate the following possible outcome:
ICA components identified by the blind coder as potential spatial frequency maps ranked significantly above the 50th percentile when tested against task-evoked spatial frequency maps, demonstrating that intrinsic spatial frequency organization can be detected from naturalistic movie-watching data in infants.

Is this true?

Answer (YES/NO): YES